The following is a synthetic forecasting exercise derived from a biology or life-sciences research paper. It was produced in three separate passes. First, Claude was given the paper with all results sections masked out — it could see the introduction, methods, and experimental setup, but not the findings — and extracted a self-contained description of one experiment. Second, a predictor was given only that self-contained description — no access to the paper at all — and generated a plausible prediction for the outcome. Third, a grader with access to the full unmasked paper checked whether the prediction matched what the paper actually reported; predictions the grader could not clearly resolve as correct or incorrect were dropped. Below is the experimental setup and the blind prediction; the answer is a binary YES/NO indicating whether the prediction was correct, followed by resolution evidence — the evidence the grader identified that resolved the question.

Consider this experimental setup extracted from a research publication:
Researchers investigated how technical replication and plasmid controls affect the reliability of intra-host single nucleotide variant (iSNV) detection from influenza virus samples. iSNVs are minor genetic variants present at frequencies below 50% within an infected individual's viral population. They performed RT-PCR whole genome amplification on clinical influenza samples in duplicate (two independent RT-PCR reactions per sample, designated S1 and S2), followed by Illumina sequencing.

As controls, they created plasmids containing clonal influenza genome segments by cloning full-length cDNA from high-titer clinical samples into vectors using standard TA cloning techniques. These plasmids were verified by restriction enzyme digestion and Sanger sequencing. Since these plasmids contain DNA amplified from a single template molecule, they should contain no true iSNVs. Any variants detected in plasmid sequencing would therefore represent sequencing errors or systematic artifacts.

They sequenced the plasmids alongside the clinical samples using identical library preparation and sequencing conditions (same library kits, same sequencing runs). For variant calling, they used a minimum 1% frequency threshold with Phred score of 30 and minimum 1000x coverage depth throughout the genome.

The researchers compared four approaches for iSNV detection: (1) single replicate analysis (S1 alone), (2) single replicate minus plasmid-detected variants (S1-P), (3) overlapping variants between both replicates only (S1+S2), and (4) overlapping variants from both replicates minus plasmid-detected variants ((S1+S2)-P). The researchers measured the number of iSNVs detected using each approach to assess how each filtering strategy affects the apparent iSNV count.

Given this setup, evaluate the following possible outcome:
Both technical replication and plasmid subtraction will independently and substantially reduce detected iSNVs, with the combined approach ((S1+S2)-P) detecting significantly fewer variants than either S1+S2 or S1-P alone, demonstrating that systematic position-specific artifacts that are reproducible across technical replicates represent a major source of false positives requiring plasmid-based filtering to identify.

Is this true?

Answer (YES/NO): NO